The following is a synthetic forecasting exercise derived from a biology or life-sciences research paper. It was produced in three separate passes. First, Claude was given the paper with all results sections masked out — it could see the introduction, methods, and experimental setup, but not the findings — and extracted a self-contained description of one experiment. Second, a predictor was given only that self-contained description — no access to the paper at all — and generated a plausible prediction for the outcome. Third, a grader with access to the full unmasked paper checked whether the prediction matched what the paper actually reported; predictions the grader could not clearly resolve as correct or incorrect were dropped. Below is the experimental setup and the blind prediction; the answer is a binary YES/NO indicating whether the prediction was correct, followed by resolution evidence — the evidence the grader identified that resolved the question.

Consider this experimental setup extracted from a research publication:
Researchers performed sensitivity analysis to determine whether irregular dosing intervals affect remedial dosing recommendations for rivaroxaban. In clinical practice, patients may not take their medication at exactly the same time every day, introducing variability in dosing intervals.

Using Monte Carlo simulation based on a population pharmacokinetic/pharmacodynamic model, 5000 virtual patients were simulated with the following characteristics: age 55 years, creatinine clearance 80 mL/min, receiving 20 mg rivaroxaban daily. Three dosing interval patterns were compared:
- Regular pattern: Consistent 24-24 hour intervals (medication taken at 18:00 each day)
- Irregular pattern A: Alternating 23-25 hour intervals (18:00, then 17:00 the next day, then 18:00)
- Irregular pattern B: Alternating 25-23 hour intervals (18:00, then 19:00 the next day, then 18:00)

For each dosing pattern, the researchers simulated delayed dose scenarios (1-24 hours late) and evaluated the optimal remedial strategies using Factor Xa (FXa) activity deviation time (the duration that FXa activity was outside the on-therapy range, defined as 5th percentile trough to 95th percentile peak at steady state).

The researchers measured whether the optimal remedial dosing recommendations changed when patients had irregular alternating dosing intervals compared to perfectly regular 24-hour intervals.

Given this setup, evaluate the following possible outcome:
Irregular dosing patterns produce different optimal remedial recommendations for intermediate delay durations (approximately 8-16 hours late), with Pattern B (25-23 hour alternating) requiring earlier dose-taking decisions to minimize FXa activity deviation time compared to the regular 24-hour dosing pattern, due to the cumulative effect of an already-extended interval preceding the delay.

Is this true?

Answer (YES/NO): NO